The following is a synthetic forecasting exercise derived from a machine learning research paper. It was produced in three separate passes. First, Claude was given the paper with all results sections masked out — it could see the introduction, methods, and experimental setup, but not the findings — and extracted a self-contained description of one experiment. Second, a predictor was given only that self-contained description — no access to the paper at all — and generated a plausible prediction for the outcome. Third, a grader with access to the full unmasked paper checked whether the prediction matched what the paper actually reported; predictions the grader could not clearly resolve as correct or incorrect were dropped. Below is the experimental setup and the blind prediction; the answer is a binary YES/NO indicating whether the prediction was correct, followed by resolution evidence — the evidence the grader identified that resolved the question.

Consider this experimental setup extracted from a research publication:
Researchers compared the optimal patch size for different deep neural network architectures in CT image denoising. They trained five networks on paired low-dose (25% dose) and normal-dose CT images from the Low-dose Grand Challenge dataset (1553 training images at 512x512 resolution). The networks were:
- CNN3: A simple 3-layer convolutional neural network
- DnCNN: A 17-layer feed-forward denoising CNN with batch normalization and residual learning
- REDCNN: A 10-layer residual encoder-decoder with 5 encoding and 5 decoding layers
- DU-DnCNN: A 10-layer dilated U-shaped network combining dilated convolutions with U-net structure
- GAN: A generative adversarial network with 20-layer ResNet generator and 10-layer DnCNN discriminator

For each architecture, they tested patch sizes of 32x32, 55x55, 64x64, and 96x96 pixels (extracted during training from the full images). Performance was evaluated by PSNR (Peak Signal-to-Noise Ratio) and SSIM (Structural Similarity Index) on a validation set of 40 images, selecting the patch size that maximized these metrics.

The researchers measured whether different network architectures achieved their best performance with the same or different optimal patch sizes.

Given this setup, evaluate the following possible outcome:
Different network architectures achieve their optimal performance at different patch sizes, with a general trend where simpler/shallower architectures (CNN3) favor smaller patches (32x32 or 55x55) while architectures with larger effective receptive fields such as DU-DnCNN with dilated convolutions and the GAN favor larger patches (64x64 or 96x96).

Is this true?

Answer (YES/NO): NO